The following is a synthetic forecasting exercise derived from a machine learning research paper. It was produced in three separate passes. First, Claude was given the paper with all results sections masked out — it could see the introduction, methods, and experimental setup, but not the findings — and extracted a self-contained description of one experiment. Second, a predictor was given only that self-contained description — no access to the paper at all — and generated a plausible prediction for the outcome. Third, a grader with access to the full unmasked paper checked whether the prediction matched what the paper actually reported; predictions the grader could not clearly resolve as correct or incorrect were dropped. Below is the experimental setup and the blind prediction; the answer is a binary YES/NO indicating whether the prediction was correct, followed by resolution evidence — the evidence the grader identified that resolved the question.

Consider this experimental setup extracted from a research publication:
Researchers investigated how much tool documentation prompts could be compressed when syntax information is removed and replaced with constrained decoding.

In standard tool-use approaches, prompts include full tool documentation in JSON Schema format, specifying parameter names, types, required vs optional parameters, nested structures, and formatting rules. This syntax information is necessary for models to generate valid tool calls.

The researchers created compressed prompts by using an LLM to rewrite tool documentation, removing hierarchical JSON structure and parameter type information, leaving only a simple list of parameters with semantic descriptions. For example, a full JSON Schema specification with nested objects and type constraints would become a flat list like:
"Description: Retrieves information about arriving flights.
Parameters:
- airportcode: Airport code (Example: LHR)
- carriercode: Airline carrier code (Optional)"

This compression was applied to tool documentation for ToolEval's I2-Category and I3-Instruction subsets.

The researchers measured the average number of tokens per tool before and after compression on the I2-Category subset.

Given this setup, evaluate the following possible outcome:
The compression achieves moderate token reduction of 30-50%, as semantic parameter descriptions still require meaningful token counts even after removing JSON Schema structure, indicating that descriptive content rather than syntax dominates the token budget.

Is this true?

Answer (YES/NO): NO